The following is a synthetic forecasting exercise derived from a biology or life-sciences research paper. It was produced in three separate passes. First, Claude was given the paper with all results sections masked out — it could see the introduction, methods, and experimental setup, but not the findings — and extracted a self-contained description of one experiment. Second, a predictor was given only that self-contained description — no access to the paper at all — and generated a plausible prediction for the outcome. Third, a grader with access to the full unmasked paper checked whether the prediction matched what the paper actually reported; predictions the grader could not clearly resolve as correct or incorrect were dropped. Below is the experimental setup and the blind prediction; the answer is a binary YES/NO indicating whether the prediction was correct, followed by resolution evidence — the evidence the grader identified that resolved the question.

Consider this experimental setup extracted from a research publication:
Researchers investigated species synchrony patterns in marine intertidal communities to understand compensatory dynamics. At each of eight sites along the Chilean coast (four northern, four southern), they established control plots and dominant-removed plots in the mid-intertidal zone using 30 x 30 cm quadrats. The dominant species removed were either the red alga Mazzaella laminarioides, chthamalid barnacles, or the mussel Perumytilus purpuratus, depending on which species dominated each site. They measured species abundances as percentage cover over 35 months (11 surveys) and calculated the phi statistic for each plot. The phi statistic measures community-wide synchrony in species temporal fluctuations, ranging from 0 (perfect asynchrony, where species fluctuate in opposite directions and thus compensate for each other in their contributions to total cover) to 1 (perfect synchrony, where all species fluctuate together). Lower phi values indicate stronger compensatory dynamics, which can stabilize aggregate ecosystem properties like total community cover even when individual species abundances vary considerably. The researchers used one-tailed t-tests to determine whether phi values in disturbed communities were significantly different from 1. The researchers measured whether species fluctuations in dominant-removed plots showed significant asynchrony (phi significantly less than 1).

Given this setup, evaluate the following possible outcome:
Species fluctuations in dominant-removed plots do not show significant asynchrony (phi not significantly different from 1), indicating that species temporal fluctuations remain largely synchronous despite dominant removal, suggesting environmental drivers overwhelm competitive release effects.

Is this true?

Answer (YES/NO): NO